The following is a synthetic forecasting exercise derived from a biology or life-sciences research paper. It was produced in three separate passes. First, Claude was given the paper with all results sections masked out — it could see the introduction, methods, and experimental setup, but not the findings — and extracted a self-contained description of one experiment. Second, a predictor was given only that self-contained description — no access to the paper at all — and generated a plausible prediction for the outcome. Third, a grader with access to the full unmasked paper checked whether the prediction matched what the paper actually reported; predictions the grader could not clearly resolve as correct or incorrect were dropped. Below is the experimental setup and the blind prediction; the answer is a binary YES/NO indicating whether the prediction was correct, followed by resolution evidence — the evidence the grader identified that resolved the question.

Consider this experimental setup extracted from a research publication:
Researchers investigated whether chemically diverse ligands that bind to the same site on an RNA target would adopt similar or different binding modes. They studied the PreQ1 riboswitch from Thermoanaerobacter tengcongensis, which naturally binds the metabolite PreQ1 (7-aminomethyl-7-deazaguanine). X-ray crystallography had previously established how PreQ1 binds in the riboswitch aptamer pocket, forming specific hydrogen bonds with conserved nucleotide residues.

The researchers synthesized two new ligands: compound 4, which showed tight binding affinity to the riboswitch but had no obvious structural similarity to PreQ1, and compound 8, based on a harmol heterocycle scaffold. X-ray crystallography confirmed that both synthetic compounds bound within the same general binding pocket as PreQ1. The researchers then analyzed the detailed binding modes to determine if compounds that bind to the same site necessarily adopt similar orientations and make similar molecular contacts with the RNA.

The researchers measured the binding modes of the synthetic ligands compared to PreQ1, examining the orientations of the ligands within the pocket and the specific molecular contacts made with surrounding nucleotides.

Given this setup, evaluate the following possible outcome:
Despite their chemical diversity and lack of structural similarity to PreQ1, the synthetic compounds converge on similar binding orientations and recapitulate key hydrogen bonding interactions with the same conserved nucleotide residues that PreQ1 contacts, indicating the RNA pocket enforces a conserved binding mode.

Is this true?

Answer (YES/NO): NO